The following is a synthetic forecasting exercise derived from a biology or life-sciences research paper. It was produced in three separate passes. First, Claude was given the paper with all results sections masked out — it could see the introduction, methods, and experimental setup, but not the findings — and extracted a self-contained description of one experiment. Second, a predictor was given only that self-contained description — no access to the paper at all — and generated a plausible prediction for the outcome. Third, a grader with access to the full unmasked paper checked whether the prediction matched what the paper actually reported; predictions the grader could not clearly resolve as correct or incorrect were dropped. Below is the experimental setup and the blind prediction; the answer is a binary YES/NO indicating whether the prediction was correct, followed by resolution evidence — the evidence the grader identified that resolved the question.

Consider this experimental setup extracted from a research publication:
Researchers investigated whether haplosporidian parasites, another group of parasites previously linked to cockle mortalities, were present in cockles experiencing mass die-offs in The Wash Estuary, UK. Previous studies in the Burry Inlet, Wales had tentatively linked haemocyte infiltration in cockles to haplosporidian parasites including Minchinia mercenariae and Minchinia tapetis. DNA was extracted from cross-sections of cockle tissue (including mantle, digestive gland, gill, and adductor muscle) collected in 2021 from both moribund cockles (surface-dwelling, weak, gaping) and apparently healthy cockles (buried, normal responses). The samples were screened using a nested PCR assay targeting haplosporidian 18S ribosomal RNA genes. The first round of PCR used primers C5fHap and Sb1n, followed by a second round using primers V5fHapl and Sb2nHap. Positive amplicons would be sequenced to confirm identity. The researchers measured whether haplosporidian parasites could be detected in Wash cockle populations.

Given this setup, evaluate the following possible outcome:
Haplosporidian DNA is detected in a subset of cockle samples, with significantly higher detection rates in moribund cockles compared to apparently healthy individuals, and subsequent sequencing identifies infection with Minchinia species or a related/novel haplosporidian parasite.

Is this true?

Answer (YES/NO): NO